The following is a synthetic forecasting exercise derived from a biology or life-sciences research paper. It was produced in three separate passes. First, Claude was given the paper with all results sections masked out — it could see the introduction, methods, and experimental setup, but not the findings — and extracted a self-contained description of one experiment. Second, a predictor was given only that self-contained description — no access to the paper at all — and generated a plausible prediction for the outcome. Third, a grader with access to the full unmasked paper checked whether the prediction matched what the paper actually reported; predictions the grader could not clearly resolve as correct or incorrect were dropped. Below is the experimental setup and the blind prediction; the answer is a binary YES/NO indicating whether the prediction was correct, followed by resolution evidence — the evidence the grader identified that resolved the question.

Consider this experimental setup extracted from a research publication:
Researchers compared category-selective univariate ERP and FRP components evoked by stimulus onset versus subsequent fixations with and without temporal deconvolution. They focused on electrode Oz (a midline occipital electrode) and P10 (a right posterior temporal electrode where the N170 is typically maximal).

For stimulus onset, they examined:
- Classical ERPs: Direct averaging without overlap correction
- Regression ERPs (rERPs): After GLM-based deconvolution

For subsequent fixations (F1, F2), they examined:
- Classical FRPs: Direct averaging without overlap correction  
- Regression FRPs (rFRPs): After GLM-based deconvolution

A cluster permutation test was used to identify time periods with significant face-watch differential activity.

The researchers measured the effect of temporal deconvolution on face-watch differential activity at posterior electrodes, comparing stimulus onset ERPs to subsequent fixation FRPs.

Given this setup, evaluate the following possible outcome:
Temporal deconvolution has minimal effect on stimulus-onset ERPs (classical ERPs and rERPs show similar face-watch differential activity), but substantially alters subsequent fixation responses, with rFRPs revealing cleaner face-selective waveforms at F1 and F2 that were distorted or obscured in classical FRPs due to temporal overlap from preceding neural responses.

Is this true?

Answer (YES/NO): NO